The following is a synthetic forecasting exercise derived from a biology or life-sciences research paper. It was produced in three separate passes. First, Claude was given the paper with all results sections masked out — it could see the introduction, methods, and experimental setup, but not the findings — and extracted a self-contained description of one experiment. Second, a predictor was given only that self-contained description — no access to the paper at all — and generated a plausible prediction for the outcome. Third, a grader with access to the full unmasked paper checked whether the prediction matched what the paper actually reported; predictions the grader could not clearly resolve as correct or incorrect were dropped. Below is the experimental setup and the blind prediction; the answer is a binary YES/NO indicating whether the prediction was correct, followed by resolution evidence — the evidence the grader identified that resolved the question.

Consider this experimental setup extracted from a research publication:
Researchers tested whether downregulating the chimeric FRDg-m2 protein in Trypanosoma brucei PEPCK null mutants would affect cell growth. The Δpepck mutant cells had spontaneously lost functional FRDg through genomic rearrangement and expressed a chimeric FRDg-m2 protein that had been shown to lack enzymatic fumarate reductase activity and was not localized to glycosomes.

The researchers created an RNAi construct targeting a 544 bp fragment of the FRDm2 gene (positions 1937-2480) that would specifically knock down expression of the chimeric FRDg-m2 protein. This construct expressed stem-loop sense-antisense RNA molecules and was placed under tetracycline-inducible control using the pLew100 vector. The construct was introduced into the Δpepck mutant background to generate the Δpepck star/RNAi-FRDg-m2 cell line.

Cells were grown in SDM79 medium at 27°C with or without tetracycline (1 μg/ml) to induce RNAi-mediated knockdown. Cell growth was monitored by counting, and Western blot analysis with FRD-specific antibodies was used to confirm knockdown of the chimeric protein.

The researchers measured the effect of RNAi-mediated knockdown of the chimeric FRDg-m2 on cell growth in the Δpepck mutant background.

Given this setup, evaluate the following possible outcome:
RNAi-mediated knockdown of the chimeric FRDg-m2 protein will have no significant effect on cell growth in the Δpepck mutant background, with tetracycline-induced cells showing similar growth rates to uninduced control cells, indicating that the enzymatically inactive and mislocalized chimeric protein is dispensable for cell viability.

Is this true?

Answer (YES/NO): YES